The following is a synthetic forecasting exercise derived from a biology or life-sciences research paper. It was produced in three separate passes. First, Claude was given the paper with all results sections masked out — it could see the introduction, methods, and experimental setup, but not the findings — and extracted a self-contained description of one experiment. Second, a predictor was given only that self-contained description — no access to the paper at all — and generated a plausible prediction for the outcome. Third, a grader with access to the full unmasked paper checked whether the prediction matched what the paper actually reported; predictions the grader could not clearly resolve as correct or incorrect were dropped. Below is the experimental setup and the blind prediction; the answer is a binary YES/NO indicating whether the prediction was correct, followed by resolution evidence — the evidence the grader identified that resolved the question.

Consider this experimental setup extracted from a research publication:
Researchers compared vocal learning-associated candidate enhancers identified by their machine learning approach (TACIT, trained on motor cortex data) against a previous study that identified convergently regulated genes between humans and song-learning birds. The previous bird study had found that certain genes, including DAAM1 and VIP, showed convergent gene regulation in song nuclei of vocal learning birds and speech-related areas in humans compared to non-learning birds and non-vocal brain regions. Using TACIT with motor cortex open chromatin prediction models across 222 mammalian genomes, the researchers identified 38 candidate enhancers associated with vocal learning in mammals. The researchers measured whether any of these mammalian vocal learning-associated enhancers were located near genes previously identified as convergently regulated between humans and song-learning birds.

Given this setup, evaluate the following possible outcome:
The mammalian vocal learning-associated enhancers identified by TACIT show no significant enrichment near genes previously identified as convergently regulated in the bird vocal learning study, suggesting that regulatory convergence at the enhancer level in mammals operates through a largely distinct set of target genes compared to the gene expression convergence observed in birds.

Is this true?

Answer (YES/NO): NO